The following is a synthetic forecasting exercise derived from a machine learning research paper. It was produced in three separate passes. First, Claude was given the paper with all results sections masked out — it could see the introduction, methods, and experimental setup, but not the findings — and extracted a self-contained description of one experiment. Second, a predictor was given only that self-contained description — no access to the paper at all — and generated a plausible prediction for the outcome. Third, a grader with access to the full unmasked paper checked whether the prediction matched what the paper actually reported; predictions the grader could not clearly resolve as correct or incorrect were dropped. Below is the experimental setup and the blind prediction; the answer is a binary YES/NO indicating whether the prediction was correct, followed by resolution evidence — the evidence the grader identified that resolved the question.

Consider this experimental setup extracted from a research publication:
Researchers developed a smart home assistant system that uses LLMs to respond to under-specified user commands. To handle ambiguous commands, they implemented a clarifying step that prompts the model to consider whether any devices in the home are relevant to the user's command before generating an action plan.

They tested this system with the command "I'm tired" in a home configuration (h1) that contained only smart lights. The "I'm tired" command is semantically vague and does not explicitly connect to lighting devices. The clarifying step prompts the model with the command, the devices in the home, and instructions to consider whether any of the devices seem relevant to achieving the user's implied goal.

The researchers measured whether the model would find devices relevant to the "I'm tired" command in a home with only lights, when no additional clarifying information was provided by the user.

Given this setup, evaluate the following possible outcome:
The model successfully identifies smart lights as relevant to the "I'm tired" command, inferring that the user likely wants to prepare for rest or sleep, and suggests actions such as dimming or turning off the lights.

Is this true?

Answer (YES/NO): NO